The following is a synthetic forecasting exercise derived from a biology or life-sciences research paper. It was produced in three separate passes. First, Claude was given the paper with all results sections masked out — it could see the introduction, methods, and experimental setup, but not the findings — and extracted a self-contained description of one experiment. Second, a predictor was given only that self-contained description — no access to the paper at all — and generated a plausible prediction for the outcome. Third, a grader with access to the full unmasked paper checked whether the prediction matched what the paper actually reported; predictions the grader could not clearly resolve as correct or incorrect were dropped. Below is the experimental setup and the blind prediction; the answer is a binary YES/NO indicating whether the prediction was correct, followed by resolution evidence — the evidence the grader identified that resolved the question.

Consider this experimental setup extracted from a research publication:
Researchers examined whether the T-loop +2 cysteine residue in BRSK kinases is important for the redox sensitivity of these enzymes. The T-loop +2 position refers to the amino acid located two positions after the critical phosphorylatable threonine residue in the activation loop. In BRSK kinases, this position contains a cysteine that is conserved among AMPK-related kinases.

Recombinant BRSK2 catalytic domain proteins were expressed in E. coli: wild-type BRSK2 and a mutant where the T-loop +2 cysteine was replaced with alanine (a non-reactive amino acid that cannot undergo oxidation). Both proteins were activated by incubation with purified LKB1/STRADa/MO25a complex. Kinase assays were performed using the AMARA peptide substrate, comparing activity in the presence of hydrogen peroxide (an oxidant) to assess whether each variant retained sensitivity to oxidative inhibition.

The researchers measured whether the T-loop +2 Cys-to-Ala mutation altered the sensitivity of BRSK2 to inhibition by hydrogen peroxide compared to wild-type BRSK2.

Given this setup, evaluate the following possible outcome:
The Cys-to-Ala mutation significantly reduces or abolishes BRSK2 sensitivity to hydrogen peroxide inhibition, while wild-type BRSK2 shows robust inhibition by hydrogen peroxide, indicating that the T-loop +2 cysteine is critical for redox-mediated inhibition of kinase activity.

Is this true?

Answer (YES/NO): NO